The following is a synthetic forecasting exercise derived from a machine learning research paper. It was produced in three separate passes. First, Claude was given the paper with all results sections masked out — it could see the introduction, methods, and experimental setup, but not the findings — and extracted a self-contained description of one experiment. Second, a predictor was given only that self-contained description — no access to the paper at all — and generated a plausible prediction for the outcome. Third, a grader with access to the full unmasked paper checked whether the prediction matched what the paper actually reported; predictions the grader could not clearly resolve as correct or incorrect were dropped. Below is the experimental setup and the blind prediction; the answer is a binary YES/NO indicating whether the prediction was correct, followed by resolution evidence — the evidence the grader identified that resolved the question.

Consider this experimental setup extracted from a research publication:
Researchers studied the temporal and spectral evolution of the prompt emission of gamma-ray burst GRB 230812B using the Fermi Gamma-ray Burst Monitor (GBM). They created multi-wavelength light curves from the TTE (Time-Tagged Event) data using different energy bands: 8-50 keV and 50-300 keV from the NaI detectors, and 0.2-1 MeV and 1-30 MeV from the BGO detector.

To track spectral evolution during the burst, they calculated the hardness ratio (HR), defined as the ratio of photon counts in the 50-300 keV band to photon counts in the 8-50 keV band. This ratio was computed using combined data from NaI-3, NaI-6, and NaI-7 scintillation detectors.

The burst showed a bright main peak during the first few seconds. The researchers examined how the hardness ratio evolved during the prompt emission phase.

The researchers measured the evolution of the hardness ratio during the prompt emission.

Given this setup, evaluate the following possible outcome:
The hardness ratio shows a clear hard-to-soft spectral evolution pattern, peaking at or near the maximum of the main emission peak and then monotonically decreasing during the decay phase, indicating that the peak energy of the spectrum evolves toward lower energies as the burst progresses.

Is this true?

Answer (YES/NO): NO